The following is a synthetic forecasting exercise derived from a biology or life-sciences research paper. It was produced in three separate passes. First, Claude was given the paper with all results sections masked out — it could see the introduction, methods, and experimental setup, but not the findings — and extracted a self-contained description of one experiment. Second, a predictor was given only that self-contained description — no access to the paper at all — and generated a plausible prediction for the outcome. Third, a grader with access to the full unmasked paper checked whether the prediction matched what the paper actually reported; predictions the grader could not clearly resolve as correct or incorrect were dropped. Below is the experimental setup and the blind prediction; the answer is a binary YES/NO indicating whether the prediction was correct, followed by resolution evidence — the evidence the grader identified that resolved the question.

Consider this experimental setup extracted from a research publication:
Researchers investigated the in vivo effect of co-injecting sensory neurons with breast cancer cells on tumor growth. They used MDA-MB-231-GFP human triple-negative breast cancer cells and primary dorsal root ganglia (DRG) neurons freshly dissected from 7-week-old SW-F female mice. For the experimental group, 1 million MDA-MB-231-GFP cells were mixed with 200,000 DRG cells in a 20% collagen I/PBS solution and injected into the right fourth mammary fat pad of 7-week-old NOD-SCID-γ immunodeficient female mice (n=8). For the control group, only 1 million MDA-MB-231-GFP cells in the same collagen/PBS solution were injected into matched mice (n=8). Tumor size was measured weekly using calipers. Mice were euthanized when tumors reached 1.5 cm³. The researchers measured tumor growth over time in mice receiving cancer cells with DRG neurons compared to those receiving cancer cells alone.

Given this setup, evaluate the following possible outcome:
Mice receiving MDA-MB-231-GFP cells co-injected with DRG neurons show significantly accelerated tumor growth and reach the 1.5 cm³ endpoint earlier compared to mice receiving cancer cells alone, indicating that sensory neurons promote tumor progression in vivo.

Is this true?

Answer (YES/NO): NO